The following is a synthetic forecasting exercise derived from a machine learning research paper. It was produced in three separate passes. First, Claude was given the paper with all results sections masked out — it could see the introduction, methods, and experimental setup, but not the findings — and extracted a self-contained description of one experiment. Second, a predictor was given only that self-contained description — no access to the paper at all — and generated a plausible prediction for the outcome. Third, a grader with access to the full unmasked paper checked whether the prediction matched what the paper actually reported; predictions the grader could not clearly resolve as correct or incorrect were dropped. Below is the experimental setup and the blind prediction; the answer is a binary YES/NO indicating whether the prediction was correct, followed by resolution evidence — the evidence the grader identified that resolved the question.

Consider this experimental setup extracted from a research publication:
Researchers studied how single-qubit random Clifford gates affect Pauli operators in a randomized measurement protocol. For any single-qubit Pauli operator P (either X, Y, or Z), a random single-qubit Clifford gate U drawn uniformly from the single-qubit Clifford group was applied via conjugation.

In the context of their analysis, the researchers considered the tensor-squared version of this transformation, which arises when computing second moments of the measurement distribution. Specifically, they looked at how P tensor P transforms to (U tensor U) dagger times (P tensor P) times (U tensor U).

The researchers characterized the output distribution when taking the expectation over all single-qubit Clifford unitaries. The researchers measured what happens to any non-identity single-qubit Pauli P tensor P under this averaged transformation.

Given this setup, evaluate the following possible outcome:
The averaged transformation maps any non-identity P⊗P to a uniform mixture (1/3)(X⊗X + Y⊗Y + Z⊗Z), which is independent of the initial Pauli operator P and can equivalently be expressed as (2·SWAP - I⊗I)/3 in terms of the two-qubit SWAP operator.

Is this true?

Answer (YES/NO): YES